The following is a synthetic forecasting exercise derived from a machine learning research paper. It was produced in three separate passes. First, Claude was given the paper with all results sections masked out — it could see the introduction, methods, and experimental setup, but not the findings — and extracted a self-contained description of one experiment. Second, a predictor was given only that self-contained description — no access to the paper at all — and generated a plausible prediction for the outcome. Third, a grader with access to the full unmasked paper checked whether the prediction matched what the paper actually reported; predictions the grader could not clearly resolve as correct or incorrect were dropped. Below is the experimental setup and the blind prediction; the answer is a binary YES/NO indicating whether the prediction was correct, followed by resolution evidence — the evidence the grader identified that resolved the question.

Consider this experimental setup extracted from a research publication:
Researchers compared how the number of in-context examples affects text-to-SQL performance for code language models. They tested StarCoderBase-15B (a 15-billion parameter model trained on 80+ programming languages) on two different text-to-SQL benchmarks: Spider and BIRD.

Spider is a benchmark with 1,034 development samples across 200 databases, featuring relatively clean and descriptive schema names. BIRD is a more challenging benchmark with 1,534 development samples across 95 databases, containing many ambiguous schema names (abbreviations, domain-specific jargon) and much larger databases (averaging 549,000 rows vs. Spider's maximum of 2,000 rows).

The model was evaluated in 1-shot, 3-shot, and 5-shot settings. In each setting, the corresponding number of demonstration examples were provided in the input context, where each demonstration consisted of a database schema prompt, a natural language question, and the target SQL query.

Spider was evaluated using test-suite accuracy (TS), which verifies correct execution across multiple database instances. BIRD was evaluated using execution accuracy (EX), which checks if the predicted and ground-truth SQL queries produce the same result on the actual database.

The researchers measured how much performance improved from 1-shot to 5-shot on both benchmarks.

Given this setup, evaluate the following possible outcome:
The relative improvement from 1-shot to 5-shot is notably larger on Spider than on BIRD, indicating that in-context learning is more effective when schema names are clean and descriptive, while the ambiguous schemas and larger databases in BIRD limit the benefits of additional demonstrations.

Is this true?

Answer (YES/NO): NO